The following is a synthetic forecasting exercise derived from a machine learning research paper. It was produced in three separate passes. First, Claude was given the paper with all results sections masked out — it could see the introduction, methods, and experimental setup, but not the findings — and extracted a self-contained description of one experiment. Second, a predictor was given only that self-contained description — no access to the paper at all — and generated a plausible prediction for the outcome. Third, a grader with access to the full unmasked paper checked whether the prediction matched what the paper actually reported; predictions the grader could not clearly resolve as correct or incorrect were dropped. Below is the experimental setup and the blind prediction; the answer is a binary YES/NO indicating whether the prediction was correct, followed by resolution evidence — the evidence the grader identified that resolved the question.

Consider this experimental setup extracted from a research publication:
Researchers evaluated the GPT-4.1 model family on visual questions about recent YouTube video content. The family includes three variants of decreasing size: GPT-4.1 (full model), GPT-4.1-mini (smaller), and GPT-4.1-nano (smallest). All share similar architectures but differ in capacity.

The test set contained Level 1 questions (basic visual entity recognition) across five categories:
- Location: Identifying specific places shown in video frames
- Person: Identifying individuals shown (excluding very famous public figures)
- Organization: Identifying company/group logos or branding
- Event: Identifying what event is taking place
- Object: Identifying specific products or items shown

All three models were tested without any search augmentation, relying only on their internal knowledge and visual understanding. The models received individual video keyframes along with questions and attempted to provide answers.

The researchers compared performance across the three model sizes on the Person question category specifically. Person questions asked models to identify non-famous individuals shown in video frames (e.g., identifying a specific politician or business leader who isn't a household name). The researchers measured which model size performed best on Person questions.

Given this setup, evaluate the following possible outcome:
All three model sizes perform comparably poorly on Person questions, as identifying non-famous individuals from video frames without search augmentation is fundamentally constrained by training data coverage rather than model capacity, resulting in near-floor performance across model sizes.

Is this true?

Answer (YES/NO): NO